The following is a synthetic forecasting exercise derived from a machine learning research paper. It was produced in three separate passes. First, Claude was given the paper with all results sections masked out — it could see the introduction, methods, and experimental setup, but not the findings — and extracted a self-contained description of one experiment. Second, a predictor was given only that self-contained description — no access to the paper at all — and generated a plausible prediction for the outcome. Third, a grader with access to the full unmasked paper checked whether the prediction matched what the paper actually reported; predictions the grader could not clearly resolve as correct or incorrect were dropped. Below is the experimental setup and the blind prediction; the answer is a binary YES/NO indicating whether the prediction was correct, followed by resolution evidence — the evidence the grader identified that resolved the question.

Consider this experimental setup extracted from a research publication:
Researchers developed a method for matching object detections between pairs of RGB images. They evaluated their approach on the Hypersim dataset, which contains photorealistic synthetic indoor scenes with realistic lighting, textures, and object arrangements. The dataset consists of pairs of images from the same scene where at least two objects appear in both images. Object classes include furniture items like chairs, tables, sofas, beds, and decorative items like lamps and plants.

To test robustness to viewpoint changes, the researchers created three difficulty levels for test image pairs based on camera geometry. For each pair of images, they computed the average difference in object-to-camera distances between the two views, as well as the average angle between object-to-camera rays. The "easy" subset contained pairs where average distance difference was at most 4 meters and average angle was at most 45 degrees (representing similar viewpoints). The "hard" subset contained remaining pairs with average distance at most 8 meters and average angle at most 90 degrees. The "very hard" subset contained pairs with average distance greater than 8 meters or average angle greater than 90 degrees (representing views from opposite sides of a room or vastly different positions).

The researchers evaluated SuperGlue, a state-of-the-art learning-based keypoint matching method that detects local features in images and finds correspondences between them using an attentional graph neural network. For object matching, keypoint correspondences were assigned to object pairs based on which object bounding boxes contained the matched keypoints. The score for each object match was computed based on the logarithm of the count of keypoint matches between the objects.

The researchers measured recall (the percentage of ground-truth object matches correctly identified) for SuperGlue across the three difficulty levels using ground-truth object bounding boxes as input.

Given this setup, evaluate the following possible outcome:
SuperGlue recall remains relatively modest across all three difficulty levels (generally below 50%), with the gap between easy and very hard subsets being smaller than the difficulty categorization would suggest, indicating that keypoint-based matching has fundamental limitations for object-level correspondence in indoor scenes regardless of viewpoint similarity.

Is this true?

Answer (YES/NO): NO